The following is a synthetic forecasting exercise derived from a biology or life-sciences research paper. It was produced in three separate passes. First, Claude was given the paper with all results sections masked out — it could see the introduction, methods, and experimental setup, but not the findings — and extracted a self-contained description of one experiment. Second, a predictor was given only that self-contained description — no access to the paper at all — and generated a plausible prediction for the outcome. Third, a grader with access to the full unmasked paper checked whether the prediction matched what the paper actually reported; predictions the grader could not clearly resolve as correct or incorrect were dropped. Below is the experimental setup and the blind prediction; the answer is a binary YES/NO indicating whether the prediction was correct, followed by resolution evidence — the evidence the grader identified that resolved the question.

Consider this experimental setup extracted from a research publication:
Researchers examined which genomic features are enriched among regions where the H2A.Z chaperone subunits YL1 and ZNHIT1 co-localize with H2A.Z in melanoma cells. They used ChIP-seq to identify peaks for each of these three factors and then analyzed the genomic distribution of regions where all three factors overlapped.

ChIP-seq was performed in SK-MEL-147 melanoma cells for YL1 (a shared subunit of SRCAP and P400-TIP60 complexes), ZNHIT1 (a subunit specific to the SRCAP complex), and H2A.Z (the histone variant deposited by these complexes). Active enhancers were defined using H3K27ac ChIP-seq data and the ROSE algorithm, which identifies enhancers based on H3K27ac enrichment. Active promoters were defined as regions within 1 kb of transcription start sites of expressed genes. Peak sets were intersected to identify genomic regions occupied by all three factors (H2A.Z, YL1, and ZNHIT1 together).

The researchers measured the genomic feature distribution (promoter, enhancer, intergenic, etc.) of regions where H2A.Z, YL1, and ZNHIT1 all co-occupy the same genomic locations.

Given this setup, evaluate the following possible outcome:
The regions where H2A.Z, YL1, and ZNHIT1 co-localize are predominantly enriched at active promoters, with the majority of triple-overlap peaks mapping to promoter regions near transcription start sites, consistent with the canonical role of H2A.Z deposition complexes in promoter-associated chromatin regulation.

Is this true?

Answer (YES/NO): YES